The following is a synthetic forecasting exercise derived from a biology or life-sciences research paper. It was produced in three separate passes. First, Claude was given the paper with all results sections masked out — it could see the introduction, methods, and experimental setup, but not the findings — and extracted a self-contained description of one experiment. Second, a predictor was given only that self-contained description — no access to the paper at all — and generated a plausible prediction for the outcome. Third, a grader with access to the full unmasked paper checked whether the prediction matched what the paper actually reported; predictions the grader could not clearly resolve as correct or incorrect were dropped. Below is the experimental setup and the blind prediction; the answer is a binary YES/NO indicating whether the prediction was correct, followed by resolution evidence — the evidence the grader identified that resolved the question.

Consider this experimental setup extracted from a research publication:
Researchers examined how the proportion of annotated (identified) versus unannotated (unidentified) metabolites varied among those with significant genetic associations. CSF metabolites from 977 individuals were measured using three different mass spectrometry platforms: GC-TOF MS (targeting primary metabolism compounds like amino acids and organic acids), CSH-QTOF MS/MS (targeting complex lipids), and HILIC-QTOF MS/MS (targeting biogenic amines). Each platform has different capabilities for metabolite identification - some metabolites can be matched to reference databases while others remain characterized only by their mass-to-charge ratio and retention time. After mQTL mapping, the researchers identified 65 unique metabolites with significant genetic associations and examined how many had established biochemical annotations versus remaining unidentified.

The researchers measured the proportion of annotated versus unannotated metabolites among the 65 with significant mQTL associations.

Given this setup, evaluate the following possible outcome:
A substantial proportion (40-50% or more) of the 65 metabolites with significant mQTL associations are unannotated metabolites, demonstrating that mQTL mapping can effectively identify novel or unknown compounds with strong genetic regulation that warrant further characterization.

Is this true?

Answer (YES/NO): YES